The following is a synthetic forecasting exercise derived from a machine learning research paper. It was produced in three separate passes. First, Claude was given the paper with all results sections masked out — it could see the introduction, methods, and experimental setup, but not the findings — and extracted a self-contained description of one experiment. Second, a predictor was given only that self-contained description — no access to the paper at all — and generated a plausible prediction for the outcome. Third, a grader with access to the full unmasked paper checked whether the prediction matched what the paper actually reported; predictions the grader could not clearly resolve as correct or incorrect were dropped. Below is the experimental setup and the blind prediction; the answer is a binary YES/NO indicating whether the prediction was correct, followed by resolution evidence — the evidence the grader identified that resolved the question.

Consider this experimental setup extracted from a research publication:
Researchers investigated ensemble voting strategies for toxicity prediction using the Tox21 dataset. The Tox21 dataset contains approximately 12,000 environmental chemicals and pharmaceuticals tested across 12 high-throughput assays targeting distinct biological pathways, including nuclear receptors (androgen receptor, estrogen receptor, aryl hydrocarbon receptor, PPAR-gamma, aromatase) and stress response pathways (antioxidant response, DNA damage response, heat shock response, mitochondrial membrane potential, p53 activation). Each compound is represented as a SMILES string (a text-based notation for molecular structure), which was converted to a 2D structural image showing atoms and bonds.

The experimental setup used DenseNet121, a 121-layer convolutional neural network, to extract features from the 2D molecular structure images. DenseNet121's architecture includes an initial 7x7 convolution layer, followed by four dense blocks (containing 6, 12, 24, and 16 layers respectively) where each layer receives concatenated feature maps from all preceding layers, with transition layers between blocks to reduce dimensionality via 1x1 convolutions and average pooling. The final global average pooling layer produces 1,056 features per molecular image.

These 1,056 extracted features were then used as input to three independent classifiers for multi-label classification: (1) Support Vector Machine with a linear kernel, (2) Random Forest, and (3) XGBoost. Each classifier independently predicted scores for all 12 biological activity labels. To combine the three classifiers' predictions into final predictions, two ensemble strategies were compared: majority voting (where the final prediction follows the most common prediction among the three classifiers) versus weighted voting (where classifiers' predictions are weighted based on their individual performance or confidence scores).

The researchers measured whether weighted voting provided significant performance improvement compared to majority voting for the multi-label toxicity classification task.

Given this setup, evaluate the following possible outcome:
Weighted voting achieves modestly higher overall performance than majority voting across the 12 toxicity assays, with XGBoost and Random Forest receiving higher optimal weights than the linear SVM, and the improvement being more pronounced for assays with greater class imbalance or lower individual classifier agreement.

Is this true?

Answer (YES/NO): NO